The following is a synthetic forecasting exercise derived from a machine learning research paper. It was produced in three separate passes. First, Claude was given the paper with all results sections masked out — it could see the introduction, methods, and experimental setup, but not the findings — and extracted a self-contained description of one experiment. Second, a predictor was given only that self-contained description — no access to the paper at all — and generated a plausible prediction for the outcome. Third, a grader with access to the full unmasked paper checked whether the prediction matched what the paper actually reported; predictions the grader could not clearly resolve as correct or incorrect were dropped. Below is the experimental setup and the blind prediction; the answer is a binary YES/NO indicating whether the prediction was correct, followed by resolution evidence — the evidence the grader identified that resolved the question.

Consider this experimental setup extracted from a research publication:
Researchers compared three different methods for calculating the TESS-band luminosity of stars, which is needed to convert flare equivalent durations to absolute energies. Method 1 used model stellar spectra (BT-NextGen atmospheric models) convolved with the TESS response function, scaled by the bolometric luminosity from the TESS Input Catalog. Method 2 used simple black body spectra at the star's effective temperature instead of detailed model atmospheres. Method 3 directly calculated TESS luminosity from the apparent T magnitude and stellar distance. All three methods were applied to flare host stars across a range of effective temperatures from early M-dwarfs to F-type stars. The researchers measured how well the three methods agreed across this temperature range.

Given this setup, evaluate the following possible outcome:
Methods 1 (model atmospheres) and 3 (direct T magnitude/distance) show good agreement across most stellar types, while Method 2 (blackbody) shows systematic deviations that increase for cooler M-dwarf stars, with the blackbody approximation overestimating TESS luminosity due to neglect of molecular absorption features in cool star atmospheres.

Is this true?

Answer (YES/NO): NO